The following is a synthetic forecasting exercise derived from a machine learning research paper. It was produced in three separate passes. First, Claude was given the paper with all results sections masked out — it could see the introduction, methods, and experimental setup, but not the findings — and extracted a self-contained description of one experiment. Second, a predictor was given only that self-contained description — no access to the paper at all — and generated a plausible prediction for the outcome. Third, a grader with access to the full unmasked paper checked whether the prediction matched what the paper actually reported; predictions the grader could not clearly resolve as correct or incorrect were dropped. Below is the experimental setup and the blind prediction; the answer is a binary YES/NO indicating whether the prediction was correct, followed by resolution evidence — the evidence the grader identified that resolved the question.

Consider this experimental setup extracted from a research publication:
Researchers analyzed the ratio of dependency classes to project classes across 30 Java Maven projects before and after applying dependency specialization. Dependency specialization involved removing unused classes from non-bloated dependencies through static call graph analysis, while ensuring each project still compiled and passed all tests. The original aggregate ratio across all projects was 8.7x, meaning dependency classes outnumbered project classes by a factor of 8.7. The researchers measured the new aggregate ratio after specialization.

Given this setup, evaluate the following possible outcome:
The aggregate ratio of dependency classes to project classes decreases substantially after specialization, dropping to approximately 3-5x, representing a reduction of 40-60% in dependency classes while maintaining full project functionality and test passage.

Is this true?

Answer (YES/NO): YES